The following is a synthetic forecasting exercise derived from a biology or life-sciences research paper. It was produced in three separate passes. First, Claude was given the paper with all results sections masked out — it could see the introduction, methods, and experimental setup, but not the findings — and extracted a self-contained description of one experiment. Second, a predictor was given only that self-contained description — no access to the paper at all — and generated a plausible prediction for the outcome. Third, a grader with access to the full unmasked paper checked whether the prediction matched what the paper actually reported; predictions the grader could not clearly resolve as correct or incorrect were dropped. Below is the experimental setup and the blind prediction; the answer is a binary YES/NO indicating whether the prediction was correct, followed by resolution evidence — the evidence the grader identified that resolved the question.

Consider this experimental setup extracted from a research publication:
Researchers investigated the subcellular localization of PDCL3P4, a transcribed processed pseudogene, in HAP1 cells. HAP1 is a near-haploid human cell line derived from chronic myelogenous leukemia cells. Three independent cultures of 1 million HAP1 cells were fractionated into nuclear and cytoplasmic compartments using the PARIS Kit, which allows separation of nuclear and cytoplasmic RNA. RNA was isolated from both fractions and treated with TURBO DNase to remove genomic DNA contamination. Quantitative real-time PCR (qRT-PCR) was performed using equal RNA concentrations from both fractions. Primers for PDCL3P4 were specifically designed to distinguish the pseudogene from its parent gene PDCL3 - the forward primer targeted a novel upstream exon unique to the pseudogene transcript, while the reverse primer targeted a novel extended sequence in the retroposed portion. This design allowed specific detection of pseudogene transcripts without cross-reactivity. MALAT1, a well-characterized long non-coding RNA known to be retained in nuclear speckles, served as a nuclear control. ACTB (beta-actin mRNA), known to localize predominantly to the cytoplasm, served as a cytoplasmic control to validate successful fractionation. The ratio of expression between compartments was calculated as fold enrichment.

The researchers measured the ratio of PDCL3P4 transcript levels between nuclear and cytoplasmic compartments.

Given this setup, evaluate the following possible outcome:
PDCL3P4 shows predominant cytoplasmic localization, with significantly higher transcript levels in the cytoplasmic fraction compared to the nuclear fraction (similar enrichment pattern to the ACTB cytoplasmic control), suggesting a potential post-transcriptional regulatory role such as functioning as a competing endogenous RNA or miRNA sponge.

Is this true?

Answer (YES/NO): NO